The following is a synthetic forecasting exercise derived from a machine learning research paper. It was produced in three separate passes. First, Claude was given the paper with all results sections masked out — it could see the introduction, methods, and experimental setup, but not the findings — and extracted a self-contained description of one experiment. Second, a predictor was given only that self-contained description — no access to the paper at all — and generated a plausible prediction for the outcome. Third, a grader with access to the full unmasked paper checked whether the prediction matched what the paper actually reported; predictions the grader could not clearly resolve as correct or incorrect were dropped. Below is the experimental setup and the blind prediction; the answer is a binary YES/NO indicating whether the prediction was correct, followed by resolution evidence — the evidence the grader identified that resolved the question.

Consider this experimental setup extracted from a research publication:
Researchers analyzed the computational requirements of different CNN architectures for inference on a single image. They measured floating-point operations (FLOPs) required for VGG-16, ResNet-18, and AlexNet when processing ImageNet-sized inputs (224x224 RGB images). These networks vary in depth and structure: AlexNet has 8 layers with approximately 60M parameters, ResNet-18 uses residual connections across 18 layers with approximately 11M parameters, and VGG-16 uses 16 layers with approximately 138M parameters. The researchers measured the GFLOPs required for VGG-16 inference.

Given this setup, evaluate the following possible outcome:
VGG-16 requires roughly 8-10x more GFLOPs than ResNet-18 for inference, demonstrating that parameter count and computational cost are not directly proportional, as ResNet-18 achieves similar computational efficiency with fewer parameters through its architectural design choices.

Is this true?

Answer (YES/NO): YES